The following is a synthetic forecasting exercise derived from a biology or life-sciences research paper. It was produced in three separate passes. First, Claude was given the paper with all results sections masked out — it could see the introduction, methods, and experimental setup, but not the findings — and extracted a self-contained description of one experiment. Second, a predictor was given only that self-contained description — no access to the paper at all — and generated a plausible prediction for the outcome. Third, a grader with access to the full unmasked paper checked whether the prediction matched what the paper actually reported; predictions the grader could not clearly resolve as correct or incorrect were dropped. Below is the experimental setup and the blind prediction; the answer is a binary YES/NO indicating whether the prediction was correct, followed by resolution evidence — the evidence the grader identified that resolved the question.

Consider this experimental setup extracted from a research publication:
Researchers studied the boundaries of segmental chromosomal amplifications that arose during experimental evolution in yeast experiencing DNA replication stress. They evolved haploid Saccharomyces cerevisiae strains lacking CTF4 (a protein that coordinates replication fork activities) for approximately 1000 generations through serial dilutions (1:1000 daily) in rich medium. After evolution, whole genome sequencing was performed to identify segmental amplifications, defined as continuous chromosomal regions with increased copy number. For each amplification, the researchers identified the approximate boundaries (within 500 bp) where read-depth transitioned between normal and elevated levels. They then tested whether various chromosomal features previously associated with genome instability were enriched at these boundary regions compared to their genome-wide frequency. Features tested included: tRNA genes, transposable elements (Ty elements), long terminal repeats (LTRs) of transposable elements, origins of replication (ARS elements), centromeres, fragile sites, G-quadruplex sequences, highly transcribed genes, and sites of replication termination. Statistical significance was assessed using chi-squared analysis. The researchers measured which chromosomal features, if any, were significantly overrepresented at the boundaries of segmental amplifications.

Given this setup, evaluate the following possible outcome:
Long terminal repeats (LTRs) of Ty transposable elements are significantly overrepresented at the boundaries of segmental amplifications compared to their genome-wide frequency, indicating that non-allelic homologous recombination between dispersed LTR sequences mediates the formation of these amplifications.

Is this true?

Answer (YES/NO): YES